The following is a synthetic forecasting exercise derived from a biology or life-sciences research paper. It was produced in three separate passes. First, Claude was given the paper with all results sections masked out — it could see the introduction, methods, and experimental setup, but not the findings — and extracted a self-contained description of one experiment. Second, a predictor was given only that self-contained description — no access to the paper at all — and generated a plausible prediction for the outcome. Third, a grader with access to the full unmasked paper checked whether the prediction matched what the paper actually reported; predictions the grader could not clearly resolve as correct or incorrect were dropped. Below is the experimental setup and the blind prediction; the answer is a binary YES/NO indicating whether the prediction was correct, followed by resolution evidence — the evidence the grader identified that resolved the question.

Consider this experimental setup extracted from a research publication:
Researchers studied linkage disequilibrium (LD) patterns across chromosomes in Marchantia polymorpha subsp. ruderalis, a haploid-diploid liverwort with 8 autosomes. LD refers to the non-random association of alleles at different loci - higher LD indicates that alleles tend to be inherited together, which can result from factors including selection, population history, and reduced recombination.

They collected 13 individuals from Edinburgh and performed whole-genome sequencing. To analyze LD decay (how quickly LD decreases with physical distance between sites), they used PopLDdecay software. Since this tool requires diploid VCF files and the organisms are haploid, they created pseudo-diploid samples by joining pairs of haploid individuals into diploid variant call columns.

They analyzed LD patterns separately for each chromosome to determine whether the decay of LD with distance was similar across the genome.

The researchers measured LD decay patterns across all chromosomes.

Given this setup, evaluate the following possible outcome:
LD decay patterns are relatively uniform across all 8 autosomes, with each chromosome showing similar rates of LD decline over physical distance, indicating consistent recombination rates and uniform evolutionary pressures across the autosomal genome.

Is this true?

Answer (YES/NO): NO